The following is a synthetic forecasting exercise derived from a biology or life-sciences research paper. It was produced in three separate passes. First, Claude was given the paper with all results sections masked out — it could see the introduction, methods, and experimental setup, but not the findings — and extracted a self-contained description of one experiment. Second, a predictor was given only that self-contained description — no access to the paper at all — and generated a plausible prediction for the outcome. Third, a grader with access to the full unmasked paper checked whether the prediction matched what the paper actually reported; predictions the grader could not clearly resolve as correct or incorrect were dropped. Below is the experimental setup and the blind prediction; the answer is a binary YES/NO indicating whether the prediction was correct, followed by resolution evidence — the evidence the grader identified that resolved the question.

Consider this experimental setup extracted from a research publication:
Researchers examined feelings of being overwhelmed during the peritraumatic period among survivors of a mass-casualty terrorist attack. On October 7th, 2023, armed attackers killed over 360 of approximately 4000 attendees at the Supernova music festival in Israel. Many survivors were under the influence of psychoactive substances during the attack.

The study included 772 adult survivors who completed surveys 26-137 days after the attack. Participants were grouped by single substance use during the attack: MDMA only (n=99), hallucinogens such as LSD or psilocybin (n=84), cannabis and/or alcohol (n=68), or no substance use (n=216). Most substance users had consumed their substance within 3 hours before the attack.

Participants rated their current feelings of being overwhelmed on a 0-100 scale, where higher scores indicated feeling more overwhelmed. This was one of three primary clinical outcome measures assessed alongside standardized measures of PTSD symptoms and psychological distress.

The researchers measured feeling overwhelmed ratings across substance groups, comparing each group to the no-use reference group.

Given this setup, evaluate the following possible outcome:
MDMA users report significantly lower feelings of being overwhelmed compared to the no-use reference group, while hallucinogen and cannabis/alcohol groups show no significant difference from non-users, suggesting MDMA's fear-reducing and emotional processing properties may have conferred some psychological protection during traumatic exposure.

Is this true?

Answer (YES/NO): YES